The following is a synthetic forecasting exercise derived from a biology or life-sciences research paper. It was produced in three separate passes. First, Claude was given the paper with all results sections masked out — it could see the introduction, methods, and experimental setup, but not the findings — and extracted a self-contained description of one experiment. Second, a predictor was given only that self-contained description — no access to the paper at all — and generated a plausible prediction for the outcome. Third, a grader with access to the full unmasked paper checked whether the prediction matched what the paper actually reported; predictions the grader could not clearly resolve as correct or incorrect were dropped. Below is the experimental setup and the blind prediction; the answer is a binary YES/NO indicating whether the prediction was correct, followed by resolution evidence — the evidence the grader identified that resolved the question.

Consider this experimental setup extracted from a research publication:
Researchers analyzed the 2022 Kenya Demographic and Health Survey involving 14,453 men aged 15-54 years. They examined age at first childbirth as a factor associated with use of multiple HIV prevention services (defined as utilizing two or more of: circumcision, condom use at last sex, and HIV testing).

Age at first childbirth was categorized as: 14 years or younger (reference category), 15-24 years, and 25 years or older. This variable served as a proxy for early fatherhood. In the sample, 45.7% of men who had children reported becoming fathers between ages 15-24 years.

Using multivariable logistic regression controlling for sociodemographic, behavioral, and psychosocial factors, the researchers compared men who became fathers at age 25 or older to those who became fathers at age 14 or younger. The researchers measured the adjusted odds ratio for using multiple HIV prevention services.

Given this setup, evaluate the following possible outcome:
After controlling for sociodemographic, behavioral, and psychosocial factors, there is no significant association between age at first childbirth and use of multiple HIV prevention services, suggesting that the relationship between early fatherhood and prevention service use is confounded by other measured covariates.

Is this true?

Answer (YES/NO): NO